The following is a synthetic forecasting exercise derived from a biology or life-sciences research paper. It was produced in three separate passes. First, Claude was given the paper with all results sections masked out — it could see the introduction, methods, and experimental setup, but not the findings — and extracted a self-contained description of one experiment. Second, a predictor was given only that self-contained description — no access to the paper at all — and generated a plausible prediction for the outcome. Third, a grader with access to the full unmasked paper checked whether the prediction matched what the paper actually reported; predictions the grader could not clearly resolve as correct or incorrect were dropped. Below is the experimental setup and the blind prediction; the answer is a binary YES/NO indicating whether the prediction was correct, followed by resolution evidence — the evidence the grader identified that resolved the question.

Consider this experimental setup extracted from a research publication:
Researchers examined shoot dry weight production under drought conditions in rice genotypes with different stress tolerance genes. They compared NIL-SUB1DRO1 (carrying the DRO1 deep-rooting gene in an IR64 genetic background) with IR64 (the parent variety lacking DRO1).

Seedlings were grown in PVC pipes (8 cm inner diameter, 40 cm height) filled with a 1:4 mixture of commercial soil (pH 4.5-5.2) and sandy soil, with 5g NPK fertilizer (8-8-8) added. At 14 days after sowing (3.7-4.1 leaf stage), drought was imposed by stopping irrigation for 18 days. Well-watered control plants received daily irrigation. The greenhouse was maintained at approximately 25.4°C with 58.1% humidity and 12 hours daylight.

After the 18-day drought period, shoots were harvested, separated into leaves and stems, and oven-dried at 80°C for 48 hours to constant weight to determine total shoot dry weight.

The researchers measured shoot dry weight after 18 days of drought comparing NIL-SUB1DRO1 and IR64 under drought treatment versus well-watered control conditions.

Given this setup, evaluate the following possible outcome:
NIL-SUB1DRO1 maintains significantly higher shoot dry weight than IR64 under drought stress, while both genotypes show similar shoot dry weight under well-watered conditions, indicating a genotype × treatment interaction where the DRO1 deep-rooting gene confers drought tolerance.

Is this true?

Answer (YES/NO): YES